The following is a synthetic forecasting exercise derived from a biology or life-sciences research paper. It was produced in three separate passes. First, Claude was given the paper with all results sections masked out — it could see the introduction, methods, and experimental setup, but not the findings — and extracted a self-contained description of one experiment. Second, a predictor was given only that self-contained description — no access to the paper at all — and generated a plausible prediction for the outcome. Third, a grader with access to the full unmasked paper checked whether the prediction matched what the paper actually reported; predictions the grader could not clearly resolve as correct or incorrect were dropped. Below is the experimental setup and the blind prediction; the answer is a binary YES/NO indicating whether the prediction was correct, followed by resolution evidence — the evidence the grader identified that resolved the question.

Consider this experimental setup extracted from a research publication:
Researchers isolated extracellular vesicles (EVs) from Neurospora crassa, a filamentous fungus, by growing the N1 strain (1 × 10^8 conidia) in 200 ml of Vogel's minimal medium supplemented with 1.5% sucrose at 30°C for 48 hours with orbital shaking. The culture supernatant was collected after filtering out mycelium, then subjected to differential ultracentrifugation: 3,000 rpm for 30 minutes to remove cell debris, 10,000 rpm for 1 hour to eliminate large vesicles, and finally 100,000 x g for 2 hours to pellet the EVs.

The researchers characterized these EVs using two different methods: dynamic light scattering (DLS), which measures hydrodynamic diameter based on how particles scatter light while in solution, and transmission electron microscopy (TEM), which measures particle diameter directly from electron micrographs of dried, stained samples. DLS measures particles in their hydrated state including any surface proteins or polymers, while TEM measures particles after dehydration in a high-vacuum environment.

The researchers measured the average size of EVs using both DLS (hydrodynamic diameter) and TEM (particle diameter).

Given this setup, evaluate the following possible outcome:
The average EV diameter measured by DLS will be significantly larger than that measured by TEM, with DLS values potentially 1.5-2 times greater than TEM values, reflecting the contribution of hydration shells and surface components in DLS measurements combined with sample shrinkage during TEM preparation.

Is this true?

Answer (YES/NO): YES